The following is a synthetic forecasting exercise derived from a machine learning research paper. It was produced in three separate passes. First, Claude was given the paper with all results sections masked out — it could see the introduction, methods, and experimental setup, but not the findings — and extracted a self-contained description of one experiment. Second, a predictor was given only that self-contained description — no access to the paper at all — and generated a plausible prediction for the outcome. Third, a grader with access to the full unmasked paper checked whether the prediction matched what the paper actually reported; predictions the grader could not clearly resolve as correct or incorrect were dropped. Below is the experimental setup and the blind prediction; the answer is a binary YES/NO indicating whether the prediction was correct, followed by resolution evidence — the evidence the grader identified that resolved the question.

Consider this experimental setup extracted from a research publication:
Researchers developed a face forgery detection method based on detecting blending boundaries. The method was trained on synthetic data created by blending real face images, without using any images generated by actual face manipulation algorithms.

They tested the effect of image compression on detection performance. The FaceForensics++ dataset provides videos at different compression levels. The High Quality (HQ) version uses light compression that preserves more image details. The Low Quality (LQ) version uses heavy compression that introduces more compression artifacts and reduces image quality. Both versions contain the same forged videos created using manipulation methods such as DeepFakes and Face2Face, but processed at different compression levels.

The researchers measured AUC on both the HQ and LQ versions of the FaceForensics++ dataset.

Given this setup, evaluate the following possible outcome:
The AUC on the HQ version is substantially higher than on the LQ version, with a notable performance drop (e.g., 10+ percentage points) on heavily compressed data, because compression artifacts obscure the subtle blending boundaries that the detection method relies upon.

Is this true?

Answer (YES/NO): YES